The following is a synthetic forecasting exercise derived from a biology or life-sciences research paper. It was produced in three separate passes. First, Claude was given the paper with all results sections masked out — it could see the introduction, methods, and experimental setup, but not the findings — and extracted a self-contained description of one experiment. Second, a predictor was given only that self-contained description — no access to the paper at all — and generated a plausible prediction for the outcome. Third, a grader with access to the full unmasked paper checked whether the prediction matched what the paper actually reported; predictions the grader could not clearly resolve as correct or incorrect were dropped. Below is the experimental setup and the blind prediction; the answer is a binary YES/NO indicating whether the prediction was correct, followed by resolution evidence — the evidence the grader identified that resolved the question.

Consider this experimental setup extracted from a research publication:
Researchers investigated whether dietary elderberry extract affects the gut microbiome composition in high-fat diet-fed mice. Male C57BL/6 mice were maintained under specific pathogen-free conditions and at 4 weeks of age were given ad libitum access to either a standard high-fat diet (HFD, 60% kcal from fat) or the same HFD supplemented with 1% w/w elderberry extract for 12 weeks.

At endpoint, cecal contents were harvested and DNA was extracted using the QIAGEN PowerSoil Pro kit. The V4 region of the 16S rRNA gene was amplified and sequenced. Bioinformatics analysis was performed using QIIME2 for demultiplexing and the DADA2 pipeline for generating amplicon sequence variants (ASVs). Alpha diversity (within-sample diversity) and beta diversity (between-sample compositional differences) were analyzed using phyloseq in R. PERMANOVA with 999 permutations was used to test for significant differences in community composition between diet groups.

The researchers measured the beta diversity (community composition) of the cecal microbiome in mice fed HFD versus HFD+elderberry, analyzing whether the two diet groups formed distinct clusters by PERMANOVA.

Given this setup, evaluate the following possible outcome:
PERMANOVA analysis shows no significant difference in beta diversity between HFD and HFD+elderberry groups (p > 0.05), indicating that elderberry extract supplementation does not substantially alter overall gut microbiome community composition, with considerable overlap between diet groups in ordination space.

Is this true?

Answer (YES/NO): NO